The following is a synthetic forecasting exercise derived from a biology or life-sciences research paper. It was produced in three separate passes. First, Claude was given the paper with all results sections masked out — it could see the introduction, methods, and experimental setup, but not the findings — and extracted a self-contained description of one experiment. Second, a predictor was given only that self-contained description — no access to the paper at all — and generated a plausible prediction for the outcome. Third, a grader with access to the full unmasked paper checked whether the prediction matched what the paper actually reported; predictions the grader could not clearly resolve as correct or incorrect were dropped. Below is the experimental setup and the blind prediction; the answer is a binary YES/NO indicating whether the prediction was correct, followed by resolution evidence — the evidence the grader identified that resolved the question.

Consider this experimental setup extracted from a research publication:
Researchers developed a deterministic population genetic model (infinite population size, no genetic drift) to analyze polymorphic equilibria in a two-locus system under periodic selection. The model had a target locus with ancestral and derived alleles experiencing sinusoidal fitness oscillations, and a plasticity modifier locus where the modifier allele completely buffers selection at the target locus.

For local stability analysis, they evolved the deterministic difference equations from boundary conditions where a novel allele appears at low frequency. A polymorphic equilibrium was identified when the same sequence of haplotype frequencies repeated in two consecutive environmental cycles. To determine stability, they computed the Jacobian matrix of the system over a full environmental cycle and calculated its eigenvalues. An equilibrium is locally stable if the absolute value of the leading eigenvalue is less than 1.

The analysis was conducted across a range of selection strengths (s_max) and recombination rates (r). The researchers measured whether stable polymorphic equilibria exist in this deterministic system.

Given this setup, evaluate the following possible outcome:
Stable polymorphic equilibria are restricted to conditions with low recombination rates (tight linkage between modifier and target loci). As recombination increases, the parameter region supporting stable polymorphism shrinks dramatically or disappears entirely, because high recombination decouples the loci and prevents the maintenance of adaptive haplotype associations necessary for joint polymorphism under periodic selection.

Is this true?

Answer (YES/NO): NO